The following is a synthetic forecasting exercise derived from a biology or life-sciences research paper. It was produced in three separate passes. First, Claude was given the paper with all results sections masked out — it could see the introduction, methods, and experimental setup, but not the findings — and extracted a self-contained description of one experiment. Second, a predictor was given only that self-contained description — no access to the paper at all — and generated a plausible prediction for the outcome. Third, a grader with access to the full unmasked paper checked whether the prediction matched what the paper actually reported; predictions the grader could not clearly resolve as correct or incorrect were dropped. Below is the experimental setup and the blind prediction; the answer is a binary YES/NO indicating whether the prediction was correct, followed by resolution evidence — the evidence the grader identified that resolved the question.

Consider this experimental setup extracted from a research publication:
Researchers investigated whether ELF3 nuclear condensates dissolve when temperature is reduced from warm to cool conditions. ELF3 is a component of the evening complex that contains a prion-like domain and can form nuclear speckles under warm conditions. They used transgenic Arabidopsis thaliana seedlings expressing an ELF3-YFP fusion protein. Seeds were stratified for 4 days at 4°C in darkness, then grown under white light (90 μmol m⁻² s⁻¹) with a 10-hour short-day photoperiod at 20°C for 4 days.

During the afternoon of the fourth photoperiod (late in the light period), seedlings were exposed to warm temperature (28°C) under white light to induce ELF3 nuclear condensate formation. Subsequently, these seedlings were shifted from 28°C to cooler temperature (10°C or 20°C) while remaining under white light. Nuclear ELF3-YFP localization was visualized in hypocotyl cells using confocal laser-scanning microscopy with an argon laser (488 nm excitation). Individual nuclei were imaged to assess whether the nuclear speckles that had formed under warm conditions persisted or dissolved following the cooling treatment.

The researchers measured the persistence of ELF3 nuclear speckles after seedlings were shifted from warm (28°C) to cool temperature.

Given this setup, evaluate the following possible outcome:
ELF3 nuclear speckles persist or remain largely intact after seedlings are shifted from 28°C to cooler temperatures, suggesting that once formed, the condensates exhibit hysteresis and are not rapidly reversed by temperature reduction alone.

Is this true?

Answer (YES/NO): YES